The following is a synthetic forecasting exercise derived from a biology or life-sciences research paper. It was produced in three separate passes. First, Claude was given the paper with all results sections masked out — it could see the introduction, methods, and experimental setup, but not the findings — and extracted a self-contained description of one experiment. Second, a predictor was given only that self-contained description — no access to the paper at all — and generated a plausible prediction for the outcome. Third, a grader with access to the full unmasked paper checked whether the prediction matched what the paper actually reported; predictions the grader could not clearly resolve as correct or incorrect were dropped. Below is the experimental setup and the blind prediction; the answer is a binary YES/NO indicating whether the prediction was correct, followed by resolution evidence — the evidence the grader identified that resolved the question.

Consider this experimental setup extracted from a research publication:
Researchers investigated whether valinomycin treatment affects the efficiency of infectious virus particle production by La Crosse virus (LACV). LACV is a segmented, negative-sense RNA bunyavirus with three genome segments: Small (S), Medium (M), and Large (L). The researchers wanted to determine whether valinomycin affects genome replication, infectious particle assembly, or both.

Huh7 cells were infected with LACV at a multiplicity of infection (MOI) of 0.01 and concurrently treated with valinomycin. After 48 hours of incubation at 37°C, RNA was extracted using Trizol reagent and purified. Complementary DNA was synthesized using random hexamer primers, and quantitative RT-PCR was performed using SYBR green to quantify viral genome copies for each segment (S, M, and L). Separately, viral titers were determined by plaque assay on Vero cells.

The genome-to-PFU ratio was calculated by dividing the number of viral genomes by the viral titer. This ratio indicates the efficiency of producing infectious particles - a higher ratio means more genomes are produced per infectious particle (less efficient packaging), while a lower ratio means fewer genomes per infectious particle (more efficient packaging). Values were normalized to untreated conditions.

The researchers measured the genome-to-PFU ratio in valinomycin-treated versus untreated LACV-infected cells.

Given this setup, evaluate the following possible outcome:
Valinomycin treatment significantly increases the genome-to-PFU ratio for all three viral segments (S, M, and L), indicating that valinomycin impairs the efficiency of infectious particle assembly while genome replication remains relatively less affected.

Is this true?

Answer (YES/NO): NO